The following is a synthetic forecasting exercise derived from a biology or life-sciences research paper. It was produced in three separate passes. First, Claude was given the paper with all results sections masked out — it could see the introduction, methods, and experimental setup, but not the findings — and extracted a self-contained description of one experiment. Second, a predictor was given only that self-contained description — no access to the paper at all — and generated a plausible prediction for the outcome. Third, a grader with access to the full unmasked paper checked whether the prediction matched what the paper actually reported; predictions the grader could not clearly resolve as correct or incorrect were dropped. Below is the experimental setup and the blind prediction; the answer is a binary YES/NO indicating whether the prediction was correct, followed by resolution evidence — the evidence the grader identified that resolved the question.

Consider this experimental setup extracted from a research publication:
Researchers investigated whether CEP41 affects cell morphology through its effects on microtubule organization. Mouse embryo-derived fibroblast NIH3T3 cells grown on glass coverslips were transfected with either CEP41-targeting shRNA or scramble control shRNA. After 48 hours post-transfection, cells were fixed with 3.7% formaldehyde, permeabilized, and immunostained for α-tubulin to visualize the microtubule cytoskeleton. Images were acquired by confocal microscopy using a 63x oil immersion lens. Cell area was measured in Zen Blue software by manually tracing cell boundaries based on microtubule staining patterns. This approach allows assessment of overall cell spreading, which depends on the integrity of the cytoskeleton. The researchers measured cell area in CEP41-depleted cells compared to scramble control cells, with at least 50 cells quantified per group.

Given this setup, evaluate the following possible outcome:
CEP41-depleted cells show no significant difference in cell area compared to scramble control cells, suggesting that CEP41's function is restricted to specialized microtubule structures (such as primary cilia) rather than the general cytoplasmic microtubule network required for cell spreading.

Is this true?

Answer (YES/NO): NO